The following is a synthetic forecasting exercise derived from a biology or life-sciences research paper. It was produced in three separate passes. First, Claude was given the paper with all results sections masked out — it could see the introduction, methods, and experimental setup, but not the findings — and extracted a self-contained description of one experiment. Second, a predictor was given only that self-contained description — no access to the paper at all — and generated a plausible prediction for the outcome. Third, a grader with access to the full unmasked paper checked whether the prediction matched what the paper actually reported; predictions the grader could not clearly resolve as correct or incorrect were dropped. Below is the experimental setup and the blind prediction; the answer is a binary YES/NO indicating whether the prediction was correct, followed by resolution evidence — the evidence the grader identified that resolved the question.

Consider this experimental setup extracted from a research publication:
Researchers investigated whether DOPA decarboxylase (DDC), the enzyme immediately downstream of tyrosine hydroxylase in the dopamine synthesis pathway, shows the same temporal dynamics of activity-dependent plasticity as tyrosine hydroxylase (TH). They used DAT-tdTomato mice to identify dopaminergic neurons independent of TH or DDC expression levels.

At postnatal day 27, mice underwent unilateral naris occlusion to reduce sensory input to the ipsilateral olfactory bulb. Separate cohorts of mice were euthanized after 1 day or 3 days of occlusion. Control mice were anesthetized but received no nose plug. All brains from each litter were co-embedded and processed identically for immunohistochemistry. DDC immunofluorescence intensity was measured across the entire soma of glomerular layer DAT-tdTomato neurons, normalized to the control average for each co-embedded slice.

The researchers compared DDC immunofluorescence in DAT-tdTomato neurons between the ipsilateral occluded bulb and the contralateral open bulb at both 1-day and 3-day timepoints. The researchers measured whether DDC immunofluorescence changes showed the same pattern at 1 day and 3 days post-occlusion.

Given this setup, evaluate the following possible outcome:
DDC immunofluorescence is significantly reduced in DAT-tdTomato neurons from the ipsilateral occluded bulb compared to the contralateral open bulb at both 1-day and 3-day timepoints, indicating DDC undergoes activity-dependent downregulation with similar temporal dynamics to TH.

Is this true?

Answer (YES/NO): NO